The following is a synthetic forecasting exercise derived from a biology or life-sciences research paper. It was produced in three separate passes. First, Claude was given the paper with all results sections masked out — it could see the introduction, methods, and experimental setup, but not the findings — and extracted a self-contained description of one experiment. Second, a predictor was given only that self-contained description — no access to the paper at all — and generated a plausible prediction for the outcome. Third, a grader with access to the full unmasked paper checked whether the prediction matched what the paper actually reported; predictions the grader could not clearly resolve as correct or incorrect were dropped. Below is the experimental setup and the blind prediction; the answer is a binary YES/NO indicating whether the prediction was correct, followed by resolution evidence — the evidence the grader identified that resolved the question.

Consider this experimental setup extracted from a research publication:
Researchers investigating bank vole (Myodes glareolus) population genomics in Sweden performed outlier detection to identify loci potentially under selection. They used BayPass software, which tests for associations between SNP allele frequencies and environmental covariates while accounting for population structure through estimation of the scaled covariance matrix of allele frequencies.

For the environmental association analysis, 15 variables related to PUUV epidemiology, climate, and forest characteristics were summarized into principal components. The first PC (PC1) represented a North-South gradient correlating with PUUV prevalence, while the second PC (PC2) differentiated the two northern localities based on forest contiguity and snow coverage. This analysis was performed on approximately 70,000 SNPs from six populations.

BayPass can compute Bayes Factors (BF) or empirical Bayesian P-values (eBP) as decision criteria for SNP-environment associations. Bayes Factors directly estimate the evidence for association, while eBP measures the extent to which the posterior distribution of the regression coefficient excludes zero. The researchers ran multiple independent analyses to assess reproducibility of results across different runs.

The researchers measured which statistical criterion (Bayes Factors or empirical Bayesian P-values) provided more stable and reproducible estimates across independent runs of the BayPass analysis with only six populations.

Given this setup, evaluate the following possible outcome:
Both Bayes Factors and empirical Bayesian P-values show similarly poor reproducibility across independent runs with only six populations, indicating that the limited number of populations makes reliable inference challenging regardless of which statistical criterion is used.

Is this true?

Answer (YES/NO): NO